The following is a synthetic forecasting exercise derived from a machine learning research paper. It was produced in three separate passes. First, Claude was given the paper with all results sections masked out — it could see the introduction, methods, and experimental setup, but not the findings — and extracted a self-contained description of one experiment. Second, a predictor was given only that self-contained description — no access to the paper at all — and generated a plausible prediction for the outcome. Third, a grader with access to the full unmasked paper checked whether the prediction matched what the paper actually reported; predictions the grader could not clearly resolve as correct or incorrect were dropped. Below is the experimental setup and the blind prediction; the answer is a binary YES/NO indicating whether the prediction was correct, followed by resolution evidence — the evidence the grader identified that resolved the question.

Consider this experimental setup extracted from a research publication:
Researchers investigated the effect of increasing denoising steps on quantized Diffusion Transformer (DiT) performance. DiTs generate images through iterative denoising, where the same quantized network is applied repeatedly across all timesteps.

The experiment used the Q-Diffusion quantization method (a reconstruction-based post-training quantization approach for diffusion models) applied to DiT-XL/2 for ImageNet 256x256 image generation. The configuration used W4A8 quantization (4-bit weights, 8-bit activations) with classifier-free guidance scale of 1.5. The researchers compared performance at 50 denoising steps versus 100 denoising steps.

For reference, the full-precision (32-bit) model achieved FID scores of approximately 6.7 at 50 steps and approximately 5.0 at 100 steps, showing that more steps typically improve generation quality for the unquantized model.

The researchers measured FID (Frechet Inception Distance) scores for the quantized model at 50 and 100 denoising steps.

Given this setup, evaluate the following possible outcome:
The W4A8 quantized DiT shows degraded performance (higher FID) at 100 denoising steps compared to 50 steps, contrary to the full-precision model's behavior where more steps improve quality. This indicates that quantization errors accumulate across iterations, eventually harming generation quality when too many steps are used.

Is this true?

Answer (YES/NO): YES